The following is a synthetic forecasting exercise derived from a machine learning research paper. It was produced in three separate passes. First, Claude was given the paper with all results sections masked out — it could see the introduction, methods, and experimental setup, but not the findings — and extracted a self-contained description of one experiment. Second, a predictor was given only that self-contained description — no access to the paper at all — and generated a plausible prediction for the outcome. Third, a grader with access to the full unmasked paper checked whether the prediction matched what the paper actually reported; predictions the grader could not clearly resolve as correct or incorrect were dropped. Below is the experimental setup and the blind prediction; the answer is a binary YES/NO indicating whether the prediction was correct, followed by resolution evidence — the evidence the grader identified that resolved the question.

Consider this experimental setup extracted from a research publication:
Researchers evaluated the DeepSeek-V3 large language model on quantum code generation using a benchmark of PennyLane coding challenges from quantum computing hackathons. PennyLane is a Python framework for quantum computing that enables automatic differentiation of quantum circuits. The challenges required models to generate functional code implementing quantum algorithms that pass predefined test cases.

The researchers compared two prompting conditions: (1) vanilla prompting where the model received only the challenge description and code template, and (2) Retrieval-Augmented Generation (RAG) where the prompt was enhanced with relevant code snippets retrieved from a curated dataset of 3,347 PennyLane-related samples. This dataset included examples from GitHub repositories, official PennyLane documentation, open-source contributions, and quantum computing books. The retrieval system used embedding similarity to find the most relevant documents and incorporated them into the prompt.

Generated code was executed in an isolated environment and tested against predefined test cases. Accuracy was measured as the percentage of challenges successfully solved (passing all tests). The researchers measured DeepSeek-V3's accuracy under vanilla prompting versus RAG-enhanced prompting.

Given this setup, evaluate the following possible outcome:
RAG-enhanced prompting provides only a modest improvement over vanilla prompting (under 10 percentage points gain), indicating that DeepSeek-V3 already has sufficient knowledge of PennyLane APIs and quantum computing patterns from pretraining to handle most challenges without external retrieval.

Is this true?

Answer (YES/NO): NO